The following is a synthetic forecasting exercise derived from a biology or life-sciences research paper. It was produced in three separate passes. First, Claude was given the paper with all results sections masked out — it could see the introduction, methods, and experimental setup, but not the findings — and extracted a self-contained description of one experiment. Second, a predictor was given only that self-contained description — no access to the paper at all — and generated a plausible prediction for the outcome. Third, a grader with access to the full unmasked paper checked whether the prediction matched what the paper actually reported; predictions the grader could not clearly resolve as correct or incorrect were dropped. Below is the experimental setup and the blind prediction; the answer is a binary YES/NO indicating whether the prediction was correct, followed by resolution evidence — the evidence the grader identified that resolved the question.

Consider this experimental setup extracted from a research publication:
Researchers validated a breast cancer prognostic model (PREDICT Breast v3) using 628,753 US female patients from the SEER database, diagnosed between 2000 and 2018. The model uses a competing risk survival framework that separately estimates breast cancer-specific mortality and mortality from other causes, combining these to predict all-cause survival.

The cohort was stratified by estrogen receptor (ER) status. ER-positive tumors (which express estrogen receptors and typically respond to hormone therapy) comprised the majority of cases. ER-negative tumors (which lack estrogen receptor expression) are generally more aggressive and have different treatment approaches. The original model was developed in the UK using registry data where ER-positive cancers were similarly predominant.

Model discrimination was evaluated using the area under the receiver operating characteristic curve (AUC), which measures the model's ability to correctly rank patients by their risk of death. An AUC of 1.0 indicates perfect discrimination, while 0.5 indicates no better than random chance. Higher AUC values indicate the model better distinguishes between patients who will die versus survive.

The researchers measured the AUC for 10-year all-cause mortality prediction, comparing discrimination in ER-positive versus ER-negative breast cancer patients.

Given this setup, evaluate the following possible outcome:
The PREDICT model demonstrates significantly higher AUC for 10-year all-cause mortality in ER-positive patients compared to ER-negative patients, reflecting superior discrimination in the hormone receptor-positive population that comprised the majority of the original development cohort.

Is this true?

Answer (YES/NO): NO